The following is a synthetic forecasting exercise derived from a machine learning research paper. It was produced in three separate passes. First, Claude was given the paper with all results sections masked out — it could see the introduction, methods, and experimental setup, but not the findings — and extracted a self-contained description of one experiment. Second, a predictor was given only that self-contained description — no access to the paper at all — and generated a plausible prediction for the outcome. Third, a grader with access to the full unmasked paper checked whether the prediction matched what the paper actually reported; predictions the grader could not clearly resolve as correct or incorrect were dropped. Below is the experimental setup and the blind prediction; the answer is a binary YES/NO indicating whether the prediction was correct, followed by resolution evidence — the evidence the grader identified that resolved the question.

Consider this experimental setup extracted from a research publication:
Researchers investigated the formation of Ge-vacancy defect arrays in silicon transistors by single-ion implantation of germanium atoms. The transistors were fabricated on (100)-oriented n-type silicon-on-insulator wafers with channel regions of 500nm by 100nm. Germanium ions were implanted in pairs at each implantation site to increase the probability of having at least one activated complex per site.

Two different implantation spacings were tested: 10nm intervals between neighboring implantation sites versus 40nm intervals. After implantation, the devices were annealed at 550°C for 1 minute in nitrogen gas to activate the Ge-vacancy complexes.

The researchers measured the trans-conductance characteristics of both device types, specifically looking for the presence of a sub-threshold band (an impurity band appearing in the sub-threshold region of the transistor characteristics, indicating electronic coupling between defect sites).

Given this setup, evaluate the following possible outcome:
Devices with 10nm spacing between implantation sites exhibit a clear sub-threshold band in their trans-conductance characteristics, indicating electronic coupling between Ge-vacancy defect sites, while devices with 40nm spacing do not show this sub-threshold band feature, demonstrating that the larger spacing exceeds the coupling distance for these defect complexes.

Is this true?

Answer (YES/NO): YES